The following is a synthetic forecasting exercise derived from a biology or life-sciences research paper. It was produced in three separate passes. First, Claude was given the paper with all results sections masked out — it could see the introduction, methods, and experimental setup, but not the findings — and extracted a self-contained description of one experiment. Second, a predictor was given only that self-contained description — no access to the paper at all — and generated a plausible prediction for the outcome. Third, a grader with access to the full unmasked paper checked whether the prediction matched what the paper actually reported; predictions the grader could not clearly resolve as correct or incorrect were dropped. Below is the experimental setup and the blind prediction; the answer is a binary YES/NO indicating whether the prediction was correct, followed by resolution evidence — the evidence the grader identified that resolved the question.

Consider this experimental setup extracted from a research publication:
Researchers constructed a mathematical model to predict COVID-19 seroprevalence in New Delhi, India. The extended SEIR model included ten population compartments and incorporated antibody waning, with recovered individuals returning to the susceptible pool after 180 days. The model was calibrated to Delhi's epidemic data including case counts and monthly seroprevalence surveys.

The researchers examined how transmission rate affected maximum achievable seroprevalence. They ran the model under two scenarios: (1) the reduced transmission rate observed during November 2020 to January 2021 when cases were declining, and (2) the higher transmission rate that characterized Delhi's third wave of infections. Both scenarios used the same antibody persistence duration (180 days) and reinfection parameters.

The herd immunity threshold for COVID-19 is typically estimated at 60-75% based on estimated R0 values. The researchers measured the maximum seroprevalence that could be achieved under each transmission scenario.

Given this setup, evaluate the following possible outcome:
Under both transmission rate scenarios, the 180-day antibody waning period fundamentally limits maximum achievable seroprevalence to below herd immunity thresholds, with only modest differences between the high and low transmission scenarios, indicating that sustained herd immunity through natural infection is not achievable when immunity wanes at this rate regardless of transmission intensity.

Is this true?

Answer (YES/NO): NO